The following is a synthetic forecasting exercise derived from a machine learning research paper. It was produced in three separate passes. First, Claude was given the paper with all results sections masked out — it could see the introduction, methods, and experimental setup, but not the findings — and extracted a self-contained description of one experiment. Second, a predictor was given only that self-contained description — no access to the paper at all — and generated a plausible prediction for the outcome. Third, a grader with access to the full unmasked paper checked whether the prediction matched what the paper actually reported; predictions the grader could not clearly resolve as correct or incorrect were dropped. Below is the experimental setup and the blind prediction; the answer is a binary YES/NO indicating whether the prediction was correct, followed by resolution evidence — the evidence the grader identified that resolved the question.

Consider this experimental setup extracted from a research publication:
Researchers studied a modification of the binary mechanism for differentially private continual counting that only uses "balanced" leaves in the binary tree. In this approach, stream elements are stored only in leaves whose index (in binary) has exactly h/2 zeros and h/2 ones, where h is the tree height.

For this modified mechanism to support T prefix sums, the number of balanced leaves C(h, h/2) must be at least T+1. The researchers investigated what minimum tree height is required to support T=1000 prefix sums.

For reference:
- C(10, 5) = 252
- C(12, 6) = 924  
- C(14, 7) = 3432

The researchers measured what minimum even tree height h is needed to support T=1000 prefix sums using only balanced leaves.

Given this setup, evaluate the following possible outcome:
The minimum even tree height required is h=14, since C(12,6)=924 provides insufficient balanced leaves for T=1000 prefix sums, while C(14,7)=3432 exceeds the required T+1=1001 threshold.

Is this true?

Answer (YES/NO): YES